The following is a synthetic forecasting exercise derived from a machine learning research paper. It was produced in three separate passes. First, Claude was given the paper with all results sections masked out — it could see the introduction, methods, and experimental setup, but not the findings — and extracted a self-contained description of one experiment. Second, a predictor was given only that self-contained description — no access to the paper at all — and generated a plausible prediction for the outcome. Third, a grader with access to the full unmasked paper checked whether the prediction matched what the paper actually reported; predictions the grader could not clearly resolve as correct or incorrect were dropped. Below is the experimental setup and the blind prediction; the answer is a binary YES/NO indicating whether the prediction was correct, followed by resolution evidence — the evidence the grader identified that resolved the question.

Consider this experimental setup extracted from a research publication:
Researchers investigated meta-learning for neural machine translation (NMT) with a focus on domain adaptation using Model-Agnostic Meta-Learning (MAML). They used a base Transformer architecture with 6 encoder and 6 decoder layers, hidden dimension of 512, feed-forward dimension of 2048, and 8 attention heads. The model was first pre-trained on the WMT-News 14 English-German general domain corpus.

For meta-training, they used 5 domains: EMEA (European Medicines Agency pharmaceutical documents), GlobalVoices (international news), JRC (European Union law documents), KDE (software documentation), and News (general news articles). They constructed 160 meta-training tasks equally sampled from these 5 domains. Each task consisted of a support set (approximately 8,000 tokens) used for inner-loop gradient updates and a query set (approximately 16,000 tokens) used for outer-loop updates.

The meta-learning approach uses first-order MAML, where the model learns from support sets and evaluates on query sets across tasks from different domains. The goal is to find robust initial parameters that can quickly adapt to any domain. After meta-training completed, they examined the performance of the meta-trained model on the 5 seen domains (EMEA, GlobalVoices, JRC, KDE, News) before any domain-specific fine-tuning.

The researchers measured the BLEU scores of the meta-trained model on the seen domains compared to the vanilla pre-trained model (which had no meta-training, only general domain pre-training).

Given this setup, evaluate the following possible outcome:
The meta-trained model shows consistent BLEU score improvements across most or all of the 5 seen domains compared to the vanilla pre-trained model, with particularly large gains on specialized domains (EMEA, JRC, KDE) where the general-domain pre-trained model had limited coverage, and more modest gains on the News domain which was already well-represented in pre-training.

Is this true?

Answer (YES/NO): YES